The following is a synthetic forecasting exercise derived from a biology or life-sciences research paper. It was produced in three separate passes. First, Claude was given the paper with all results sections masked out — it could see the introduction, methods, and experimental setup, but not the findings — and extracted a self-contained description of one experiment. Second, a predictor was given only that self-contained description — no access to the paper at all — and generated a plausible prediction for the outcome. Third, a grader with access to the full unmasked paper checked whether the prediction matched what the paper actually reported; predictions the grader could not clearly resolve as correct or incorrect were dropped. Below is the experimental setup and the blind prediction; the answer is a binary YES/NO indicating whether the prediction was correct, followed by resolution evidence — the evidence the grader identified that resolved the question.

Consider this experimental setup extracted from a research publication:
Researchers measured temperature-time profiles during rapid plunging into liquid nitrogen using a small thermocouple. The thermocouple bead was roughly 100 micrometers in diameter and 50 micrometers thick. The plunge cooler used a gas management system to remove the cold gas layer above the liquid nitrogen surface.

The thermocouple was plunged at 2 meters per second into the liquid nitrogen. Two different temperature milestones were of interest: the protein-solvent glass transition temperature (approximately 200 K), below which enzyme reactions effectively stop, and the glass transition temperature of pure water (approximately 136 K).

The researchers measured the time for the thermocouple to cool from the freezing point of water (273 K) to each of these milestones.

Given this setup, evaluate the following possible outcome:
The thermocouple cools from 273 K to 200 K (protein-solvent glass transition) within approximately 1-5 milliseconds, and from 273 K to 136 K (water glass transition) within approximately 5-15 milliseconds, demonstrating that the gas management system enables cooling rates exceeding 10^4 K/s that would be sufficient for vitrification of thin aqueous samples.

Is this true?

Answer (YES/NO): YES